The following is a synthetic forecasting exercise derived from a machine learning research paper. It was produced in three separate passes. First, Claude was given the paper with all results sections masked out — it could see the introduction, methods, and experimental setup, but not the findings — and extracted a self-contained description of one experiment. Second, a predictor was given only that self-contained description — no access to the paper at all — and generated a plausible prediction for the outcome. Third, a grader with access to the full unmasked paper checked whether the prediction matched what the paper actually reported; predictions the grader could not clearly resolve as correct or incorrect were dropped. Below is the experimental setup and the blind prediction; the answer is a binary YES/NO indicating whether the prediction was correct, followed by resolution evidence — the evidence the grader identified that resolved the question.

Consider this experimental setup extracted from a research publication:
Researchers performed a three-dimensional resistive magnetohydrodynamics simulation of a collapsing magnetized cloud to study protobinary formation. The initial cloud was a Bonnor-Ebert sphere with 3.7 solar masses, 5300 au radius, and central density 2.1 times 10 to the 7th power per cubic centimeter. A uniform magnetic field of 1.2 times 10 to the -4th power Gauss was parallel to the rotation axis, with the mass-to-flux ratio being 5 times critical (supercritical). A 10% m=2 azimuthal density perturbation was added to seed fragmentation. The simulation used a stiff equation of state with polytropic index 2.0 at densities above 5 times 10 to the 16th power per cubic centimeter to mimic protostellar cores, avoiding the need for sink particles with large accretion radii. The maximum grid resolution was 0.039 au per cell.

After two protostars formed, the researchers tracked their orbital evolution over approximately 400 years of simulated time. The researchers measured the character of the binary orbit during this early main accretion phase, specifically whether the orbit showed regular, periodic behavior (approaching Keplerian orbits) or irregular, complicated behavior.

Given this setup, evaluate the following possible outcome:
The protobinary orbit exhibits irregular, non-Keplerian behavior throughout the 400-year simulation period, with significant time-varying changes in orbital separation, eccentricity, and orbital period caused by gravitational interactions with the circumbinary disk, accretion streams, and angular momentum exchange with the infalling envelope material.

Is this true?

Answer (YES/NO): YES